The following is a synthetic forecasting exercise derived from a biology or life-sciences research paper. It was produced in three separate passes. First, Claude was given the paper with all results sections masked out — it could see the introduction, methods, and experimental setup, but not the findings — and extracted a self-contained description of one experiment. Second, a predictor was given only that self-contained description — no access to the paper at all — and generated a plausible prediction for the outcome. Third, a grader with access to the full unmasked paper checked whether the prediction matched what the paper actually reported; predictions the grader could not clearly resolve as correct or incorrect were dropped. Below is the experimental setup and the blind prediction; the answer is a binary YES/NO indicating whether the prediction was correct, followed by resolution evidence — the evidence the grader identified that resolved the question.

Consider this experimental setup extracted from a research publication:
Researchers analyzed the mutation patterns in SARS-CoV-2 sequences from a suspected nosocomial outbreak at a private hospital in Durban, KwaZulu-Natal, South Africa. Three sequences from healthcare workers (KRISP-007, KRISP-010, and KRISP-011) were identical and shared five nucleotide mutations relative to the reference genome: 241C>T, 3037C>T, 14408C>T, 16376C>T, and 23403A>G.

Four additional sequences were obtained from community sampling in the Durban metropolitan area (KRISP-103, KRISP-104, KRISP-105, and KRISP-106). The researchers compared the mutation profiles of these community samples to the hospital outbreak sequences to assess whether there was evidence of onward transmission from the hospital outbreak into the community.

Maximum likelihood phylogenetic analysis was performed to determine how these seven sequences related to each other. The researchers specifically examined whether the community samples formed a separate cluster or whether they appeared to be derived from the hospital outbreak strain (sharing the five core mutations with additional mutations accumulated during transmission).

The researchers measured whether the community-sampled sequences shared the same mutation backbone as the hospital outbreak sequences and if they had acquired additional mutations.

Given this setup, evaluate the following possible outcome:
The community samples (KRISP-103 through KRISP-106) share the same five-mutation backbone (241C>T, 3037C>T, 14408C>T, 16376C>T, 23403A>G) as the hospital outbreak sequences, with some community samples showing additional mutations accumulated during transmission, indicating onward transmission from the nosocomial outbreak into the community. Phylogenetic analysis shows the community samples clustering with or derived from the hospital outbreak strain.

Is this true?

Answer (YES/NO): YES